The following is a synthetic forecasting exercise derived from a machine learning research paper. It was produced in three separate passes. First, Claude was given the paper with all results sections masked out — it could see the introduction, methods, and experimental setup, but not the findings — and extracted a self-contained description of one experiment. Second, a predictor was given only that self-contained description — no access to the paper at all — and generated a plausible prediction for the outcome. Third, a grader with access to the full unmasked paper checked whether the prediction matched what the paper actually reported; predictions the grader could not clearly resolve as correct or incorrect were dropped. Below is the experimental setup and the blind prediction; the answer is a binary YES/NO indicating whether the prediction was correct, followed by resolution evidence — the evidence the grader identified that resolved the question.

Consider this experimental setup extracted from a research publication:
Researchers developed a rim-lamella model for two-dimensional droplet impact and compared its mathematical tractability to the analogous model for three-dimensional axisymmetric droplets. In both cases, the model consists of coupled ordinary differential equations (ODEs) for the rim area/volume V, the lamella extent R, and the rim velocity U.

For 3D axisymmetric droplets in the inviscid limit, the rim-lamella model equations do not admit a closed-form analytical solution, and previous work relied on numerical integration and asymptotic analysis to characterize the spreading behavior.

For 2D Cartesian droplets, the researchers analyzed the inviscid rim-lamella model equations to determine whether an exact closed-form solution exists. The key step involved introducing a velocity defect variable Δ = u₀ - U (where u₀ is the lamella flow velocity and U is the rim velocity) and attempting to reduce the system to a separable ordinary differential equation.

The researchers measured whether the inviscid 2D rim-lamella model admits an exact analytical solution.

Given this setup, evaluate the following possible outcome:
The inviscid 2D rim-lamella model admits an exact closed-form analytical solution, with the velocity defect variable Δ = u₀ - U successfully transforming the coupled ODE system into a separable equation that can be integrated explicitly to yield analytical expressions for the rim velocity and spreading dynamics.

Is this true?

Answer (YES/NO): YES